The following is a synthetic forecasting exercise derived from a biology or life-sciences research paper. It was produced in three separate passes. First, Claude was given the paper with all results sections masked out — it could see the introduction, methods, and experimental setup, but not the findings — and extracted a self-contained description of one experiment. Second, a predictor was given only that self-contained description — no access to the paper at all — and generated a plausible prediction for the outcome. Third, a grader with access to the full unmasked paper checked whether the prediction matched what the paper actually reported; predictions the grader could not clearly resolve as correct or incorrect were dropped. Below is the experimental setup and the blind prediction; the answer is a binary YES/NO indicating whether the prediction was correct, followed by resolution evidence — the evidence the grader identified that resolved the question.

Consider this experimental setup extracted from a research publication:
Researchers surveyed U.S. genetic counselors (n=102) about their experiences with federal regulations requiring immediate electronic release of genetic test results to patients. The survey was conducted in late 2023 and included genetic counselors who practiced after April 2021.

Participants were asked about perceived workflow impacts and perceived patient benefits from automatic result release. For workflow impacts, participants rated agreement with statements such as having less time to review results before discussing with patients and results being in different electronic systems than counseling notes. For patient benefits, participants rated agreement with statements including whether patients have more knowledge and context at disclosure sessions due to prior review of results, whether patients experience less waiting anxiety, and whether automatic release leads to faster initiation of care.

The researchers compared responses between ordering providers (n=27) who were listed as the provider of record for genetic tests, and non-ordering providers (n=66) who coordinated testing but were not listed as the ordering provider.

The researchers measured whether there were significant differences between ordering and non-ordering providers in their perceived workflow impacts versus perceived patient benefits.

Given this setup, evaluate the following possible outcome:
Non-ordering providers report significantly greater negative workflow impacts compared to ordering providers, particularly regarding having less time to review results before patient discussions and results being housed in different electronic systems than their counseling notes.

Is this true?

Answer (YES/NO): NO